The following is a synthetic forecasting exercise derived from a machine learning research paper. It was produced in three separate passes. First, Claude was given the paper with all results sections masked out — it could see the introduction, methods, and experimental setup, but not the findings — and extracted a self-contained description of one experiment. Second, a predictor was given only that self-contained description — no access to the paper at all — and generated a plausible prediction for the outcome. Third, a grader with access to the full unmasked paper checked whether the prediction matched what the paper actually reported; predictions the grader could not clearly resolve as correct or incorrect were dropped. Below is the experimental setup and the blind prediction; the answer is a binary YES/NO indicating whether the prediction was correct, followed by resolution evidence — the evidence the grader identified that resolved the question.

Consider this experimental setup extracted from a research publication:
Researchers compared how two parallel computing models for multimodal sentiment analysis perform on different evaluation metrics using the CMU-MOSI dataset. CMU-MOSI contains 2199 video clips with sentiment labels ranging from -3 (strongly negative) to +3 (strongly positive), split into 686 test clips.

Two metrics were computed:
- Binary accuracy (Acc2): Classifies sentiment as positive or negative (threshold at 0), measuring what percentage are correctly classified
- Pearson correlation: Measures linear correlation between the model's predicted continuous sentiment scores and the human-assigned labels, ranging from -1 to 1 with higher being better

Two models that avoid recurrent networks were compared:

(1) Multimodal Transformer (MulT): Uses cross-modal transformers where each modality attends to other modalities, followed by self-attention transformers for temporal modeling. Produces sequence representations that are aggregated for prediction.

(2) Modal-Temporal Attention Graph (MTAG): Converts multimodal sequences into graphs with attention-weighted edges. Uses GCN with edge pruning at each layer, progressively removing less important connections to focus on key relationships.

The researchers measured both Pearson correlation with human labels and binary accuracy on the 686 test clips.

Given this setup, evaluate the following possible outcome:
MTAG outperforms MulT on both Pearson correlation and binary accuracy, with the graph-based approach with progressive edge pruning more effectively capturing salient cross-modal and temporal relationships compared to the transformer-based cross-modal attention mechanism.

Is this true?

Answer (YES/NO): NO